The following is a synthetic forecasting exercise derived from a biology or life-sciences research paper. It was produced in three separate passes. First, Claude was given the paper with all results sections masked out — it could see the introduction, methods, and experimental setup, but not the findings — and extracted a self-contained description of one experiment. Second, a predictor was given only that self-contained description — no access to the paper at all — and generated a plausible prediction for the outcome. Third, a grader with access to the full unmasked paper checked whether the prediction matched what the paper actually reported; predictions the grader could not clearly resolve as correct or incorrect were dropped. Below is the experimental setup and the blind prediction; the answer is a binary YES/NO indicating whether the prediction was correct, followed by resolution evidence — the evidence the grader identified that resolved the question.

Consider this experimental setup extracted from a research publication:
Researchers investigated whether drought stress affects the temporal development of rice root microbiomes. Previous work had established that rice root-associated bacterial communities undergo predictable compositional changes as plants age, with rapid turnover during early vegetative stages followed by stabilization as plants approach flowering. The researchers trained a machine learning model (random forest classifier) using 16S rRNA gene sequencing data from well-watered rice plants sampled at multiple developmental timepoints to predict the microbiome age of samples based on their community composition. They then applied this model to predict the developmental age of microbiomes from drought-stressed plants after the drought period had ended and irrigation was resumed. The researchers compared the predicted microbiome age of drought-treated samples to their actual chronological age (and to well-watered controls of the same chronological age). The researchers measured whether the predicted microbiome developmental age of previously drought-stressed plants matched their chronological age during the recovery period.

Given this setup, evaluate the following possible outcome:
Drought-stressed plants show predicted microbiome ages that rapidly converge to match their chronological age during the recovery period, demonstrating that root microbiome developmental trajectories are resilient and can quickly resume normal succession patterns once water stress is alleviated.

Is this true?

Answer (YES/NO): NO